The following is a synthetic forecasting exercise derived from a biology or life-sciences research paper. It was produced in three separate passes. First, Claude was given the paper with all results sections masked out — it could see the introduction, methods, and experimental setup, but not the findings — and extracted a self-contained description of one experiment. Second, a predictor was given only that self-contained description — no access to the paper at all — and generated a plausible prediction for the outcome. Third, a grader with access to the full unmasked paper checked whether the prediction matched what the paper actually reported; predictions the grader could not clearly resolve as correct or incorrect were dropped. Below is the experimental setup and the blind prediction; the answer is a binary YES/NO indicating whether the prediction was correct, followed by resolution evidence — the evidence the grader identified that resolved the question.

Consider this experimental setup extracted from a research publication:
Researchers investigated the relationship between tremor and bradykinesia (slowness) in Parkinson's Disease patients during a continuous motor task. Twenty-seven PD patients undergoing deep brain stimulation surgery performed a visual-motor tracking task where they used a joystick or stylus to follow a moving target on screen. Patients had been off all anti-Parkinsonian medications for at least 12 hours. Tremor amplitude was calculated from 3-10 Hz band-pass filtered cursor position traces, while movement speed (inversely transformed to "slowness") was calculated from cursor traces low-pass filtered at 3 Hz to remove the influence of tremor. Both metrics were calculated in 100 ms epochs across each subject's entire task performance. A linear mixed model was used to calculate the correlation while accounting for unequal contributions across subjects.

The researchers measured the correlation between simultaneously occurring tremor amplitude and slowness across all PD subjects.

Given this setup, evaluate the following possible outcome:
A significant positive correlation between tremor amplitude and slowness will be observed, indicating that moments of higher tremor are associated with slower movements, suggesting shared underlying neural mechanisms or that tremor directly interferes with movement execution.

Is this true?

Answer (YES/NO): NO